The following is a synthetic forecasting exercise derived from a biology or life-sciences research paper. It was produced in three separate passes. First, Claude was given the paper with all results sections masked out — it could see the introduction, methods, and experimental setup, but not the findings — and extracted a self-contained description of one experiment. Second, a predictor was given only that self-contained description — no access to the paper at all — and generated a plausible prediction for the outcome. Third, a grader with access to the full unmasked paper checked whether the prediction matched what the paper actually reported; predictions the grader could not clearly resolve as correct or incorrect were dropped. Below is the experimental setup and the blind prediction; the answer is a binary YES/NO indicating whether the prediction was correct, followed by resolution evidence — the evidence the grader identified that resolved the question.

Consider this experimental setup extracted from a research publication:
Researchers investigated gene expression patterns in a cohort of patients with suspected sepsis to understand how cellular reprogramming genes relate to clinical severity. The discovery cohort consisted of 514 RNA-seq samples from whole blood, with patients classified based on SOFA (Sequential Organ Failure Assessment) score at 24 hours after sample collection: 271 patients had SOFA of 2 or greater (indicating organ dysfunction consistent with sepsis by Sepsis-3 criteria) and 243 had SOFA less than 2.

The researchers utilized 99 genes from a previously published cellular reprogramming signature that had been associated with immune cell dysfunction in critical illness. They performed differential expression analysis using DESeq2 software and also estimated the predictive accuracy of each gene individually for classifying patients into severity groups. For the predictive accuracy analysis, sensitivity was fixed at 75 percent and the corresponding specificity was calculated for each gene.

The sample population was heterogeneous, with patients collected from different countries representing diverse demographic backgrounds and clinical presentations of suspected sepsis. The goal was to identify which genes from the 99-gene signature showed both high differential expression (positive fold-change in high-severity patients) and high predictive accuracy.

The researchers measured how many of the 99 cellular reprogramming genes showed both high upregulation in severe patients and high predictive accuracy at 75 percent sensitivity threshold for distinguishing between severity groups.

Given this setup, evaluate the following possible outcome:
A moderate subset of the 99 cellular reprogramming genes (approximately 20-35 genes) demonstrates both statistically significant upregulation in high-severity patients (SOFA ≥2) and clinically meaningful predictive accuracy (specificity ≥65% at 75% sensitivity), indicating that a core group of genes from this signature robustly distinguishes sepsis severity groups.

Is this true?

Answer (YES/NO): NO